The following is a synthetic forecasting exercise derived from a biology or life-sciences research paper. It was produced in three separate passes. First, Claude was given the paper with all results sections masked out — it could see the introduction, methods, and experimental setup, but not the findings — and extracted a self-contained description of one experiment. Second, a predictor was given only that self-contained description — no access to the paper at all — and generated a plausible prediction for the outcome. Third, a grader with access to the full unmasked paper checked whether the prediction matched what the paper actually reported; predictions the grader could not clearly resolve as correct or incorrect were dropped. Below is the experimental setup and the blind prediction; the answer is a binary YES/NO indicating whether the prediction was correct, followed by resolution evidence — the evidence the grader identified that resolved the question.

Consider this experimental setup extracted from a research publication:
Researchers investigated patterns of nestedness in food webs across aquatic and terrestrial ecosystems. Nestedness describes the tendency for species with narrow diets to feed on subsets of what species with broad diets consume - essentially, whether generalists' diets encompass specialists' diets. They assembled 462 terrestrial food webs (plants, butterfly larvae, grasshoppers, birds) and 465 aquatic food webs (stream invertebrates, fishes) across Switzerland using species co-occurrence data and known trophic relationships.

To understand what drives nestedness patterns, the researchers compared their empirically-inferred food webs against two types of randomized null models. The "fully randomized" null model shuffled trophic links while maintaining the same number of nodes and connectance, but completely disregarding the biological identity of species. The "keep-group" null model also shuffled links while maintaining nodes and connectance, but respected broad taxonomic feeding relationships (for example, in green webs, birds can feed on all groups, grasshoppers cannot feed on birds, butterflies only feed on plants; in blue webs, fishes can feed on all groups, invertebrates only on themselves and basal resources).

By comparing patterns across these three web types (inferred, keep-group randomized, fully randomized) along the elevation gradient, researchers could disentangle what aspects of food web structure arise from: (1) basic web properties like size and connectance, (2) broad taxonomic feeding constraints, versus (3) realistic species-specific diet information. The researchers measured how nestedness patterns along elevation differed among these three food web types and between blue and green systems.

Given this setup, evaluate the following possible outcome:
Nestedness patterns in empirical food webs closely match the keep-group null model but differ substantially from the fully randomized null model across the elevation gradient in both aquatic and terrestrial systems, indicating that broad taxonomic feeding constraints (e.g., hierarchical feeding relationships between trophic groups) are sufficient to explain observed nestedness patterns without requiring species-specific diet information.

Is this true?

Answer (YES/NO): NO